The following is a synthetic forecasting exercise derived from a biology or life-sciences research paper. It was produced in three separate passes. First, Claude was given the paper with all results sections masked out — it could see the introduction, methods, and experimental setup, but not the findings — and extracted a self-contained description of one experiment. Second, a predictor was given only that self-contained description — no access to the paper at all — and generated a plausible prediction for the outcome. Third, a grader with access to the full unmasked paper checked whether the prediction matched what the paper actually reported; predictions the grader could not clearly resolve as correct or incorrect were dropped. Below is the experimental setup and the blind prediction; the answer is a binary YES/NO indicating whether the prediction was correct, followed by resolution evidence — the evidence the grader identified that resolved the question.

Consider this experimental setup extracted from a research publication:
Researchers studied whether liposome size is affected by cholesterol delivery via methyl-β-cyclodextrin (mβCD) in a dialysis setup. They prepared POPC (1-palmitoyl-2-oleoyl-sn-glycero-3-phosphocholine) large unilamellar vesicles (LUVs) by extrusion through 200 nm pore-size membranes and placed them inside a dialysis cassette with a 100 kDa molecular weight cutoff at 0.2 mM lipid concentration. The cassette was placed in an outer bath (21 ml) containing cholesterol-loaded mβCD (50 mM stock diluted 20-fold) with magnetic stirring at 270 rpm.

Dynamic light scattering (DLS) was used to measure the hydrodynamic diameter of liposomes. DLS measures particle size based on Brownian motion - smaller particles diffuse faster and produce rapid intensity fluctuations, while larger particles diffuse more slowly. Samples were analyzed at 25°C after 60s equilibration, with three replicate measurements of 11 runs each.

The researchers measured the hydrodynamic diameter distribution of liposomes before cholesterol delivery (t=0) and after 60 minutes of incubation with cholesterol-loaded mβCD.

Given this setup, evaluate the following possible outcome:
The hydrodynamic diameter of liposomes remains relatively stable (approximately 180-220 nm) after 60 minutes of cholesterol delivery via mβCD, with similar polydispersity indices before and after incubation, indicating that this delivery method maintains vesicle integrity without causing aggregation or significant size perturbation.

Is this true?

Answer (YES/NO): YES